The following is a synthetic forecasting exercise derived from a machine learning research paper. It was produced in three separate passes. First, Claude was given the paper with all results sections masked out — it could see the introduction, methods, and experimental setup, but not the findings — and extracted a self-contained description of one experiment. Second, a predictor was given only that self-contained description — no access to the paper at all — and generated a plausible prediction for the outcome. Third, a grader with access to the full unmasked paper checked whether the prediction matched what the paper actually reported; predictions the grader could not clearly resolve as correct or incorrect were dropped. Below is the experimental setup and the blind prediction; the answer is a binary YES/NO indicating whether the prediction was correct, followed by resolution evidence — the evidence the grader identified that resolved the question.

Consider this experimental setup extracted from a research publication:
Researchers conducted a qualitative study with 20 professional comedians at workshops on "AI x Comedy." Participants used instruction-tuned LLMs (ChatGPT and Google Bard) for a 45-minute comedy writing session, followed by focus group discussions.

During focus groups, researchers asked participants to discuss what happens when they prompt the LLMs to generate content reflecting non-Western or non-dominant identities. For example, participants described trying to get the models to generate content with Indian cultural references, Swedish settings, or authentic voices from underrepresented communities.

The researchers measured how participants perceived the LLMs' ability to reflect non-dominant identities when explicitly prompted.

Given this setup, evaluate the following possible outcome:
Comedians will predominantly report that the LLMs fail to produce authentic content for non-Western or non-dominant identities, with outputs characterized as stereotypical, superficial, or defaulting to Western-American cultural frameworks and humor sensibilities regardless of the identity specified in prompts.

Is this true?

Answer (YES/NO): YES